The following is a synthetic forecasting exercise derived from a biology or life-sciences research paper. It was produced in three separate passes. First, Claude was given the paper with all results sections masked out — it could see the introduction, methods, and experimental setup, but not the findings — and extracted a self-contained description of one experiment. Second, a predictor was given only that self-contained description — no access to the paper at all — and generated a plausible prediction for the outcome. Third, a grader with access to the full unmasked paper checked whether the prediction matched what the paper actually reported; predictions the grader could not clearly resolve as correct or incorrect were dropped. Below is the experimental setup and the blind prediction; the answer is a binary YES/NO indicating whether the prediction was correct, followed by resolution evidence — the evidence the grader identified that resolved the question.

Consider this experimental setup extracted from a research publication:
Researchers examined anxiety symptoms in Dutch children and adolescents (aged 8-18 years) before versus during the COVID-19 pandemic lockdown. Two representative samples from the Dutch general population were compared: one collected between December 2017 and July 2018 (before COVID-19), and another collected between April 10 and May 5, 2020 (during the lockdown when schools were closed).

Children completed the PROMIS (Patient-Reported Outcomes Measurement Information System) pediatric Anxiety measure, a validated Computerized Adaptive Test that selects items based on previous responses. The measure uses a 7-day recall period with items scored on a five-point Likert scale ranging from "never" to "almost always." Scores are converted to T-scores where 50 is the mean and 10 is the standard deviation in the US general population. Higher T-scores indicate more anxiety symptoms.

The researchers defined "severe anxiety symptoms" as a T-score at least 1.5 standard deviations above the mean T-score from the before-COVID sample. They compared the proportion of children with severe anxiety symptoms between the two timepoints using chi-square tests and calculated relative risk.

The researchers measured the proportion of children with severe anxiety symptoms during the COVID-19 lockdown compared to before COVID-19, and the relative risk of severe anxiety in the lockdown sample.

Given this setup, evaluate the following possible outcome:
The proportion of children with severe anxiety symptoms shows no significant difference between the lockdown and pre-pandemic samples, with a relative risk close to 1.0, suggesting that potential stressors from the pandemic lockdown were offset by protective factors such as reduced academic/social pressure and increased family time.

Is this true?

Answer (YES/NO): NO